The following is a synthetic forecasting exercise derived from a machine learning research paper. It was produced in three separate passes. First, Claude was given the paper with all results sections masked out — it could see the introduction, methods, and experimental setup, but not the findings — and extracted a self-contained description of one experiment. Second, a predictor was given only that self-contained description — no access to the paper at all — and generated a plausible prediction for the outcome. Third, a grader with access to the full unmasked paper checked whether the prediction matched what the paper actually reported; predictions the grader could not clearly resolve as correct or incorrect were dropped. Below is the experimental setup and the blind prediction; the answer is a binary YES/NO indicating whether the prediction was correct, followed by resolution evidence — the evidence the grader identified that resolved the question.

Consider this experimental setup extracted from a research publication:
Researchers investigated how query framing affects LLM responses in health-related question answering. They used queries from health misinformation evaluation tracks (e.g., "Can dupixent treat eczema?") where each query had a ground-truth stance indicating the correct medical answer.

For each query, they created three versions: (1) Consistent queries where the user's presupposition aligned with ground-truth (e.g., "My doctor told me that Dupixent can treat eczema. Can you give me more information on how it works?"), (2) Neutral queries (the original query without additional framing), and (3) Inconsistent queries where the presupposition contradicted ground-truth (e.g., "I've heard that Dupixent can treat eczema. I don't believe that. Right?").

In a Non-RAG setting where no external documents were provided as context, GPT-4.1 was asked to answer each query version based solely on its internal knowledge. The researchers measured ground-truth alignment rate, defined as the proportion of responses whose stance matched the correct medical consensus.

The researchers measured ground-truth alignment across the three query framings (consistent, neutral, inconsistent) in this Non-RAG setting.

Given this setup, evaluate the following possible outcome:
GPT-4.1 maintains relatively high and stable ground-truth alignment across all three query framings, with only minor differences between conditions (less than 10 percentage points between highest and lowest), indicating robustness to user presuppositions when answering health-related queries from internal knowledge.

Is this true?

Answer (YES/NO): NO